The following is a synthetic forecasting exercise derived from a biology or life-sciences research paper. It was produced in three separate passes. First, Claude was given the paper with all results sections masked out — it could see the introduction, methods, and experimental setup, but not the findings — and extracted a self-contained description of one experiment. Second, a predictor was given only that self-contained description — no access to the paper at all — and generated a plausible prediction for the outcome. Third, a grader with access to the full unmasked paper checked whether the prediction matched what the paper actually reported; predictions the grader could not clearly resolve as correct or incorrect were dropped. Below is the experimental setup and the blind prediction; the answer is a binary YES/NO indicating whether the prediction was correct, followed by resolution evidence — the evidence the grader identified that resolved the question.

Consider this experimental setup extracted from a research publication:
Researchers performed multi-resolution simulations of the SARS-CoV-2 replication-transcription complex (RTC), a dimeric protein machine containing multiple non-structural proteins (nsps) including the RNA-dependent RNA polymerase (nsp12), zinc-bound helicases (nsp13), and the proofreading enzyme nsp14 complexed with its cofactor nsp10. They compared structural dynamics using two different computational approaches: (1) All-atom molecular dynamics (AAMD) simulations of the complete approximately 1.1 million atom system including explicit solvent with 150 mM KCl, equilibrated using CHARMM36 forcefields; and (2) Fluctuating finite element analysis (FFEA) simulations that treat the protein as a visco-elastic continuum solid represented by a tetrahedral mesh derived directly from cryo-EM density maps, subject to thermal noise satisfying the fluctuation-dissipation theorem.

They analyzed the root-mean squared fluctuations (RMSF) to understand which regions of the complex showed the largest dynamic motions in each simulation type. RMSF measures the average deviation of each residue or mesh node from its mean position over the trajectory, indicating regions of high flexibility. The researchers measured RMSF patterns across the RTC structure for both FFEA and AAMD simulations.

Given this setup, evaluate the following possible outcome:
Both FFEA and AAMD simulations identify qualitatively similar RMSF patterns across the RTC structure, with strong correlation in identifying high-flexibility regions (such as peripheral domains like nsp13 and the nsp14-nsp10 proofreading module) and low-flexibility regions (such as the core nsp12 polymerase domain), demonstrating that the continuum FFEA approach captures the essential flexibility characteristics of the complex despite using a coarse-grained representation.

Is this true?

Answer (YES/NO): NO